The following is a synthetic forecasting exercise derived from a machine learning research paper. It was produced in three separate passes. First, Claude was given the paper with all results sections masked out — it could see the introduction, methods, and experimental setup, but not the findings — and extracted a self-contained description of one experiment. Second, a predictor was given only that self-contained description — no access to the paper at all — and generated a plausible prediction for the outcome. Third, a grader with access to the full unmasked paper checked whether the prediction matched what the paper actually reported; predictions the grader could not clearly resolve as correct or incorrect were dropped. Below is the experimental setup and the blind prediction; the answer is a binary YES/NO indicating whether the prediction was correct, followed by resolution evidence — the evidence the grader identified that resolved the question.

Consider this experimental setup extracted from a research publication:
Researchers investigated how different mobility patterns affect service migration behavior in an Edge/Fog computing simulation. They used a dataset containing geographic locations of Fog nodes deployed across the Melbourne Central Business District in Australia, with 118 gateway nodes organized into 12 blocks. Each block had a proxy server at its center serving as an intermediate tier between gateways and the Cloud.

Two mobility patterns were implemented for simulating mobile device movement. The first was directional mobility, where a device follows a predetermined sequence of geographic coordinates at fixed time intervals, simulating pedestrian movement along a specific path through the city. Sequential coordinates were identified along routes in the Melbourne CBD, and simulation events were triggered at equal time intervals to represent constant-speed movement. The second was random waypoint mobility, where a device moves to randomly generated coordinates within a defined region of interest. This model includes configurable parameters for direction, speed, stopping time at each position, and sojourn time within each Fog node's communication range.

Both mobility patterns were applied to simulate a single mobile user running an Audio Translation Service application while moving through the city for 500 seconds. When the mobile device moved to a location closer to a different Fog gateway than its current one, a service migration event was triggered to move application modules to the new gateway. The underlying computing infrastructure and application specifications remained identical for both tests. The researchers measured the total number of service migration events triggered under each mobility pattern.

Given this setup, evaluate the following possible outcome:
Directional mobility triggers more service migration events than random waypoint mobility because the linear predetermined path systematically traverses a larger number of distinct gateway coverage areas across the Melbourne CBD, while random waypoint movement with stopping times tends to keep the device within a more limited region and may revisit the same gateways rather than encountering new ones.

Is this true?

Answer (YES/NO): NO